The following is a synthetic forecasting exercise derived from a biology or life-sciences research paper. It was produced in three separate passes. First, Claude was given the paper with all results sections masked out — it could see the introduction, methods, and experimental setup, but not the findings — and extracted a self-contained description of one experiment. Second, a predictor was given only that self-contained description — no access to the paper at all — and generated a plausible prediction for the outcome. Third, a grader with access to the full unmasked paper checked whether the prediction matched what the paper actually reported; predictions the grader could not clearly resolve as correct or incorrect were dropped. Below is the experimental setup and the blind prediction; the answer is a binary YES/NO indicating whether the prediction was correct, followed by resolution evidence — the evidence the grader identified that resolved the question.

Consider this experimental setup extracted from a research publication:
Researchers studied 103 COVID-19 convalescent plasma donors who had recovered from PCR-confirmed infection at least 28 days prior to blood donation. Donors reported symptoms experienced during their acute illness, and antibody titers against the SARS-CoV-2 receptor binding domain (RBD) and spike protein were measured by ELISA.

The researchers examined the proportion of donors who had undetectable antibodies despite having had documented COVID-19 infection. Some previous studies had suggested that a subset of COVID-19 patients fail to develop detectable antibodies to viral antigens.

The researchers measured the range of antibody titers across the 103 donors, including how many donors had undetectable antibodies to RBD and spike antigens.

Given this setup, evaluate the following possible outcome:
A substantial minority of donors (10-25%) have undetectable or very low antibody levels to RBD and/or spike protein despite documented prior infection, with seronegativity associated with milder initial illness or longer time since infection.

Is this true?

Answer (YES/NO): NO